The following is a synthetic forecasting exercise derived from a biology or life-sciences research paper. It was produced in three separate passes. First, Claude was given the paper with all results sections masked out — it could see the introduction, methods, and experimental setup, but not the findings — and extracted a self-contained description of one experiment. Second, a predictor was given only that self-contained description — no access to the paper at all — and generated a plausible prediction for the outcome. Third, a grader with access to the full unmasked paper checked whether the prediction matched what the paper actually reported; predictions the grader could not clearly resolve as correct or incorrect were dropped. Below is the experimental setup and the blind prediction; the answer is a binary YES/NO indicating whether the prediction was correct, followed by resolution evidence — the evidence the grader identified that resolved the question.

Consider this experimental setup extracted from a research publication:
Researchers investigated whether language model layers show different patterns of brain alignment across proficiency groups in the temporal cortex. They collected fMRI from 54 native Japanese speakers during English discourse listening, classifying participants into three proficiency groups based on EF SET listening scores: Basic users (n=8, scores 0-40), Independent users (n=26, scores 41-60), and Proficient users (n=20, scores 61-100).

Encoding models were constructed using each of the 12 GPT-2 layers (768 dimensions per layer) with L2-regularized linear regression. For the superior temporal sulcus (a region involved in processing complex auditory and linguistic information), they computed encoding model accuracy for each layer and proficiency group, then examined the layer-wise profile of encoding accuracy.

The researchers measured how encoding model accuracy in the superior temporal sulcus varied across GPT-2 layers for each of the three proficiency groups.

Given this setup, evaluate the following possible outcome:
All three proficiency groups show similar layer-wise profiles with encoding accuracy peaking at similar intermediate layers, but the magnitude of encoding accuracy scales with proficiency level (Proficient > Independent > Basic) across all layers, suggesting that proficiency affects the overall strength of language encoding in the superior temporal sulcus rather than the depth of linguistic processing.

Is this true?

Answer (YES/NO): NO